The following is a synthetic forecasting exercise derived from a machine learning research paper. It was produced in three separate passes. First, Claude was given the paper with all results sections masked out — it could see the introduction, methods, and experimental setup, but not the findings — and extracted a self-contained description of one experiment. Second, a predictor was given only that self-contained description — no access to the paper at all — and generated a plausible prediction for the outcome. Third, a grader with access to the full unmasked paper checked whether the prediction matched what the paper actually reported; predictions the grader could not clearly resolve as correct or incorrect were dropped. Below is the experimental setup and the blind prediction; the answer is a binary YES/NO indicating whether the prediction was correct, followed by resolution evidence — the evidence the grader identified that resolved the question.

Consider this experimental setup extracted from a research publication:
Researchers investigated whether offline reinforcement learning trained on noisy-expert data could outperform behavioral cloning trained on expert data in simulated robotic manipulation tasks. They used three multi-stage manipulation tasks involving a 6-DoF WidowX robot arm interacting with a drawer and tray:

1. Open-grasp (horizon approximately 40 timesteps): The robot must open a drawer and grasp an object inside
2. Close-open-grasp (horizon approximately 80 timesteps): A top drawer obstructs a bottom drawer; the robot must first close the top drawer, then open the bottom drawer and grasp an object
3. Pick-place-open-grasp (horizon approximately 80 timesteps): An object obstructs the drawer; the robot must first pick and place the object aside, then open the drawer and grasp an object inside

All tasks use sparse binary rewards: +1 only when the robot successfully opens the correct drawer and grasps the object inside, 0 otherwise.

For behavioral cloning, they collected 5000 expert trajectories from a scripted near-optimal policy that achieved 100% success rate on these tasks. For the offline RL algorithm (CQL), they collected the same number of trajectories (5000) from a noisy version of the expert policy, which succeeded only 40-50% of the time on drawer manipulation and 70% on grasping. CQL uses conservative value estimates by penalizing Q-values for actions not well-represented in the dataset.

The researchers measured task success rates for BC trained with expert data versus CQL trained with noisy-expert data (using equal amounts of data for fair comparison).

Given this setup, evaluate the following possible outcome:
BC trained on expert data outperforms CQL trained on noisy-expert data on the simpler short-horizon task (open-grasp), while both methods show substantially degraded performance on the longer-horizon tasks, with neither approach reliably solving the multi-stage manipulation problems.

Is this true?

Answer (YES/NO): NO